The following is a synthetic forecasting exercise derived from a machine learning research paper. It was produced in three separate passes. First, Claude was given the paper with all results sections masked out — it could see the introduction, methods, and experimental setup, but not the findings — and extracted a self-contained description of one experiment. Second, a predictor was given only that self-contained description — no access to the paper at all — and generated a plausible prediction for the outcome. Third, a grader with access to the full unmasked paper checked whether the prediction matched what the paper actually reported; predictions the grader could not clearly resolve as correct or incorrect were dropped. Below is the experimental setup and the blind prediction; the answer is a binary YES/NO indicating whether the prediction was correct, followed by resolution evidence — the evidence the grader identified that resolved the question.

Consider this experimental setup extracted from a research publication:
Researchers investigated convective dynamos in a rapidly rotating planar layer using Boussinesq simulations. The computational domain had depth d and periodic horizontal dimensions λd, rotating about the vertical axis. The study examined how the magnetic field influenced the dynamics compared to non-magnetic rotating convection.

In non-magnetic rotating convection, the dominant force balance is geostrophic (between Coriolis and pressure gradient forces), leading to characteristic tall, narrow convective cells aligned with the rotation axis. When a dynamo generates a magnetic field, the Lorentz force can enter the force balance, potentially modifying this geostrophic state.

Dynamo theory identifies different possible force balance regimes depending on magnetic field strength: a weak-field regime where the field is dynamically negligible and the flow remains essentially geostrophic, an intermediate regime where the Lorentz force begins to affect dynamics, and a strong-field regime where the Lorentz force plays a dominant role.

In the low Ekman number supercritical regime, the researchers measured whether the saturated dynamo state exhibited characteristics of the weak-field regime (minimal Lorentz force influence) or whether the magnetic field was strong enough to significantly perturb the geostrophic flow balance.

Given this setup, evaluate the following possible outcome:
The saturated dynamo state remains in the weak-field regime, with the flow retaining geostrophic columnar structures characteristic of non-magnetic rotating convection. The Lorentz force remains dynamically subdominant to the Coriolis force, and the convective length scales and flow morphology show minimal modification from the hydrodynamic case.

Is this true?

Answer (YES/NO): NO